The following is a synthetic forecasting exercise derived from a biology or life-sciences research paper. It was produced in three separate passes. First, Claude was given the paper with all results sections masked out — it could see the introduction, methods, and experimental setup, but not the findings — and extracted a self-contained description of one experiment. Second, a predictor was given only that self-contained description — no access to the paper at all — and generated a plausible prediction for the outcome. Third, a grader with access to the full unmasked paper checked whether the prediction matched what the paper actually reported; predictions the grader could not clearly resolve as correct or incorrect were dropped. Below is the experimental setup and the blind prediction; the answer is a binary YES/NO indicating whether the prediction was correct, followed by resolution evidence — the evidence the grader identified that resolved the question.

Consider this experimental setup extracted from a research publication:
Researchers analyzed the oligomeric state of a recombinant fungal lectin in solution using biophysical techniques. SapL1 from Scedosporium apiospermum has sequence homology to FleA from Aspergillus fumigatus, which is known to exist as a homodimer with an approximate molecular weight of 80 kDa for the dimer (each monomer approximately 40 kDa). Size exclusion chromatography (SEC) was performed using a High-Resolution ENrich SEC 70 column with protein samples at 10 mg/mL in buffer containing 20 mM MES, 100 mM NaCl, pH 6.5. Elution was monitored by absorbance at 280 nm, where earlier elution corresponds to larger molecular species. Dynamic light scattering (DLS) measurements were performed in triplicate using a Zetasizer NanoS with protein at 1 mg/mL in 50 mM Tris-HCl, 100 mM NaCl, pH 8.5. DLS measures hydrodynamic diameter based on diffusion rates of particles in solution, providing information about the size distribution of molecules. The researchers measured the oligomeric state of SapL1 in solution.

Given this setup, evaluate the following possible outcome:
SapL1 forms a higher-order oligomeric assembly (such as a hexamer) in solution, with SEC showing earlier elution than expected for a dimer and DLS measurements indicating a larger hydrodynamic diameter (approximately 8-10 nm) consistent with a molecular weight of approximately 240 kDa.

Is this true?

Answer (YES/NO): NO